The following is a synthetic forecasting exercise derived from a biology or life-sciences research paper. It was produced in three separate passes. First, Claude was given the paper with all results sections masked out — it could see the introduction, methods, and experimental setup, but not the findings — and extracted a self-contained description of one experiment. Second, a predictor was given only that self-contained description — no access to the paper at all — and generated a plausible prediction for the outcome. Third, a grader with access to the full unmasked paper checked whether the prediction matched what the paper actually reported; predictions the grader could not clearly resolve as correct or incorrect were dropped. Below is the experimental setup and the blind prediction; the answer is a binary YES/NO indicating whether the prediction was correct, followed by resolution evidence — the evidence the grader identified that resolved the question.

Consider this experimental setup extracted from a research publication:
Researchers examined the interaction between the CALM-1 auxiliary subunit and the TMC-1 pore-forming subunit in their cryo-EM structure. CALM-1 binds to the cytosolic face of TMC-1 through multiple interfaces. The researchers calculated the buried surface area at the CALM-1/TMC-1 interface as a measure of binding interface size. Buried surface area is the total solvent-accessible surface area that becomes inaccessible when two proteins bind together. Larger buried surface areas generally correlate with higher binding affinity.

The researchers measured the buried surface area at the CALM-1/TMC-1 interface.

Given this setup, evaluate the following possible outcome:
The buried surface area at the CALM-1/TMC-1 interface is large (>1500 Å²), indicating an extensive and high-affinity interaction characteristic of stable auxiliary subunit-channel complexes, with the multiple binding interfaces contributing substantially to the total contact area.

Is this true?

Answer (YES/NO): YES